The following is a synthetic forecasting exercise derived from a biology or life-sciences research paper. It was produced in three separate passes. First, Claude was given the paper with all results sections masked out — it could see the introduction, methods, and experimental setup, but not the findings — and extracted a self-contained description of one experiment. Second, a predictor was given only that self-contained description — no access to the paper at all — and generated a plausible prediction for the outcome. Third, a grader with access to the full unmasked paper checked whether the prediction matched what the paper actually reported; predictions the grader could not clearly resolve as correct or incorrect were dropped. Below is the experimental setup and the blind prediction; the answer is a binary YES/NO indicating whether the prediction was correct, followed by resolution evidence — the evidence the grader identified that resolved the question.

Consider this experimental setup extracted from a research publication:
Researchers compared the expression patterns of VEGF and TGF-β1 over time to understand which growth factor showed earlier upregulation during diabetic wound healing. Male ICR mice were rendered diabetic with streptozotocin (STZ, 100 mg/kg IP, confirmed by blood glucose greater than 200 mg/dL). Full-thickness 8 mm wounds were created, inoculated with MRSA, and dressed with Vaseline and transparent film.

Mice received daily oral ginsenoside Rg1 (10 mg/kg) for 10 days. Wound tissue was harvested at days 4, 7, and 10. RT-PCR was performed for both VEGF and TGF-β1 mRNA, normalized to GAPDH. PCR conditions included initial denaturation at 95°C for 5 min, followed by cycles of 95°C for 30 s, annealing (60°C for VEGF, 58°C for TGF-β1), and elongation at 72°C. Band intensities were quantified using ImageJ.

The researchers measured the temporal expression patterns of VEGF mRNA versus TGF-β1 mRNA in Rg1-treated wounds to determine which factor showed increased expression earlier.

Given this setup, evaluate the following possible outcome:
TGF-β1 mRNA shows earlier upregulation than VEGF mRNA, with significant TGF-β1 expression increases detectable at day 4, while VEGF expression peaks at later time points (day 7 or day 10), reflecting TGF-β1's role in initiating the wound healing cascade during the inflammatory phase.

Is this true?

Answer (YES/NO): NO